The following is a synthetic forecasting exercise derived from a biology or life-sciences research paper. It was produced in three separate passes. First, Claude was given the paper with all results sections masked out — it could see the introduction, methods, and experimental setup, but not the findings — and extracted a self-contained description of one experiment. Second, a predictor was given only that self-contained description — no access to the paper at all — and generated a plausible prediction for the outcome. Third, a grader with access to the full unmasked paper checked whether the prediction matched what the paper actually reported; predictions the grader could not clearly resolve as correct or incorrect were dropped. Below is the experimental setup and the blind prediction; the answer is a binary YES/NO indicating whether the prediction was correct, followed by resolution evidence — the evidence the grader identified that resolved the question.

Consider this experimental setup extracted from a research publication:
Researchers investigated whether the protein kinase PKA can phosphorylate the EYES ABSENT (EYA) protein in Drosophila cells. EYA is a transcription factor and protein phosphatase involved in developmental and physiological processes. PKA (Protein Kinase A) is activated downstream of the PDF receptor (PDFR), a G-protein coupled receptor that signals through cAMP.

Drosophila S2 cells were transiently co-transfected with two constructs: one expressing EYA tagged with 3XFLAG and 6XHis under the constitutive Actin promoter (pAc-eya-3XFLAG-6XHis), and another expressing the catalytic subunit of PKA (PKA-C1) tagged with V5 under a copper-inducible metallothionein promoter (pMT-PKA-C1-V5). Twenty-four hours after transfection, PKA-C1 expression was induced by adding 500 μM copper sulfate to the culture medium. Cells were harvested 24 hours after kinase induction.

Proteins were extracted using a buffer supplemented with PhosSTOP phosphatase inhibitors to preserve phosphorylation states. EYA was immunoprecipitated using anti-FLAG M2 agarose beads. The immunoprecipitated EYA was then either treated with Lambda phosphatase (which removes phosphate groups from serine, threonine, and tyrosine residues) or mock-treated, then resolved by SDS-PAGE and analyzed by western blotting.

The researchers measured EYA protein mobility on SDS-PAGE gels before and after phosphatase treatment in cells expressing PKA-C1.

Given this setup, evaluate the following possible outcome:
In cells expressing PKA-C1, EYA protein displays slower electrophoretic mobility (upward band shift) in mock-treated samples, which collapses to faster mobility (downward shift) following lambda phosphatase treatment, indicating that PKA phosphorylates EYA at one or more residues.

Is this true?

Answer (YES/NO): YES